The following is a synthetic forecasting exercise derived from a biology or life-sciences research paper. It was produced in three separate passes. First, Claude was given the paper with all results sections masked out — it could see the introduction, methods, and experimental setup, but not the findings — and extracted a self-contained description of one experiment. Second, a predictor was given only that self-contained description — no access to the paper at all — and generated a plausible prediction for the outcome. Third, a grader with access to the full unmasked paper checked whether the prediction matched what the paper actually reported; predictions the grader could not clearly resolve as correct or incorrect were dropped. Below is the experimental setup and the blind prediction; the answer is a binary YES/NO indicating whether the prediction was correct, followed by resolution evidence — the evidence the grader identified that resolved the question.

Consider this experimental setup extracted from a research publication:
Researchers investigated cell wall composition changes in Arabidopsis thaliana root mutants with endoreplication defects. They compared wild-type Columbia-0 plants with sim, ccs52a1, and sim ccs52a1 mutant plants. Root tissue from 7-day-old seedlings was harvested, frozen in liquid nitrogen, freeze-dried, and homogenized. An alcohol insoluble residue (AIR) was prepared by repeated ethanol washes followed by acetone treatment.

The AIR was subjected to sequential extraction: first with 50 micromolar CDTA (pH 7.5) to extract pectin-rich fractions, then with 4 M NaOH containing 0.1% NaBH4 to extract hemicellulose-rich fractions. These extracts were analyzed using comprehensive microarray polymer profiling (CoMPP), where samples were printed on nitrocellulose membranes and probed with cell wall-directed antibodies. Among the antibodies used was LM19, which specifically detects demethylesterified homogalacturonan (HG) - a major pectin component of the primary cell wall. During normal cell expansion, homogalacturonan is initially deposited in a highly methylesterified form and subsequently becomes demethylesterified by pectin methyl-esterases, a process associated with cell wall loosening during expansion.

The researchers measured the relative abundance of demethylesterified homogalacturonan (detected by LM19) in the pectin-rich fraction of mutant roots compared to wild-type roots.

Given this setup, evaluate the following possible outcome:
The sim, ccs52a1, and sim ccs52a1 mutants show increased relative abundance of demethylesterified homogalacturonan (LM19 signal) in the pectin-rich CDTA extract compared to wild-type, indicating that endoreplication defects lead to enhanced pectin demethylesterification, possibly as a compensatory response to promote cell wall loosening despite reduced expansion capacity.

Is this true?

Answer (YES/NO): NO